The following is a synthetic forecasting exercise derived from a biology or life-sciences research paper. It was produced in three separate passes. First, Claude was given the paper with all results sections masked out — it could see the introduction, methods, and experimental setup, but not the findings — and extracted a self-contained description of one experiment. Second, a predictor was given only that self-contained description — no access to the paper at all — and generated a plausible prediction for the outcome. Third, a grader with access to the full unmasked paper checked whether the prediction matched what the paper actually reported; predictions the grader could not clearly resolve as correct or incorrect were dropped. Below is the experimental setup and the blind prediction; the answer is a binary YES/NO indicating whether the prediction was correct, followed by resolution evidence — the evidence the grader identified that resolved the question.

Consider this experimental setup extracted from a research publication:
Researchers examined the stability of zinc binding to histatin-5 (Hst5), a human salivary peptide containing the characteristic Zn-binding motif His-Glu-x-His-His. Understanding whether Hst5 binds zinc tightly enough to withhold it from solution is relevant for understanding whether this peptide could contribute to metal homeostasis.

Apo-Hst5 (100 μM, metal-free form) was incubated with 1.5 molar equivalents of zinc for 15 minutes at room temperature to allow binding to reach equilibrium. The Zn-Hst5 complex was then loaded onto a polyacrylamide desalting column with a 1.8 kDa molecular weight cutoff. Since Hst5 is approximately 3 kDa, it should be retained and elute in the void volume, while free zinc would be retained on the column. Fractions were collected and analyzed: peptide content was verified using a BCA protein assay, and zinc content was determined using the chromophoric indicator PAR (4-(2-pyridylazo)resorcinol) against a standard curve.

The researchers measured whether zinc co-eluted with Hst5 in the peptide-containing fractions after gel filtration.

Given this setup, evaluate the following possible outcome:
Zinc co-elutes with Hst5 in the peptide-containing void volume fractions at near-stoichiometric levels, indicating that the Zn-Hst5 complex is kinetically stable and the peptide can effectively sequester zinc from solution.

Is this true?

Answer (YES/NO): NO